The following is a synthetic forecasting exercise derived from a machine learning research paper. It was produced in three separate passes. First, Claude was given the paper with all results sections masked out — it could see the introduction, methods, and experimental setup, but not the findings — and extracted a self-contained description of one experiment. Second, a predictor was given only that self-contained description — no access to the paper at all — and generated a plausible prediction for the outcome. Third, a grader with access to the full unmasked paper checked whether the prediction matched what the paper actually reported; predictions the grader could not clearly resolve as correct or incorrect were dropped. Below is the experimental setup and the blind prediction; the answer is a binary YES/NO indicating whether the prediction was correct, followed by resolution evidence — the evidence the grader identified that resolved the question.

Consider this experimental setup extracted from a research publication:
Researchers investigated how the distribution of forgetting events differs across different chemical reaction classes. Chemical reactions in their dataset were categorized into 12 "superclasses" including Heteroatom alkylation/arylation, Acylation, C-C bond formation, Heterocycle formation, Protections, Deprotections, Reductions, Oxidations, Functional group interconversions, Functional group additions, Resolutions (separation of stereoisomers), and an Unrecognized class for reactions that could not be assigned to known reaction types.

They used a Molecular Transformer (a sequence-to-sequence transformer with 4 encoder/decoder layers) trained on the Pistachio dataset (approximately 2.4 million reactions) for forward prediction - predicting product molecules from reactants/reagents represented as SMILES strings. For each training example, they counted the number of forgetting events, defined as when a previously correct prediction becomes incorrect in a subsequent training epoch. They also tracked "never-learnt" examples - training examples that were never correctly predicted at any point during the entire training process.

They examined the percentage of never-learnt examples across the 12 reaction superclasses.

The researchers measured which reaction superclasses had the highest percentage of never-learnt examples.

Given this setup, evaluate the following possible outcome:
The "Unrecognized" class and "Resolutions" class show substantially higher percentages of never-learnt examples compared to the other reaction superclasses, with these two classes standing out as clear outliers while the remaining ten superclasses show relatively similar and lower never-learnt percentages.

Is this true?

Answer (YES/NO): YES